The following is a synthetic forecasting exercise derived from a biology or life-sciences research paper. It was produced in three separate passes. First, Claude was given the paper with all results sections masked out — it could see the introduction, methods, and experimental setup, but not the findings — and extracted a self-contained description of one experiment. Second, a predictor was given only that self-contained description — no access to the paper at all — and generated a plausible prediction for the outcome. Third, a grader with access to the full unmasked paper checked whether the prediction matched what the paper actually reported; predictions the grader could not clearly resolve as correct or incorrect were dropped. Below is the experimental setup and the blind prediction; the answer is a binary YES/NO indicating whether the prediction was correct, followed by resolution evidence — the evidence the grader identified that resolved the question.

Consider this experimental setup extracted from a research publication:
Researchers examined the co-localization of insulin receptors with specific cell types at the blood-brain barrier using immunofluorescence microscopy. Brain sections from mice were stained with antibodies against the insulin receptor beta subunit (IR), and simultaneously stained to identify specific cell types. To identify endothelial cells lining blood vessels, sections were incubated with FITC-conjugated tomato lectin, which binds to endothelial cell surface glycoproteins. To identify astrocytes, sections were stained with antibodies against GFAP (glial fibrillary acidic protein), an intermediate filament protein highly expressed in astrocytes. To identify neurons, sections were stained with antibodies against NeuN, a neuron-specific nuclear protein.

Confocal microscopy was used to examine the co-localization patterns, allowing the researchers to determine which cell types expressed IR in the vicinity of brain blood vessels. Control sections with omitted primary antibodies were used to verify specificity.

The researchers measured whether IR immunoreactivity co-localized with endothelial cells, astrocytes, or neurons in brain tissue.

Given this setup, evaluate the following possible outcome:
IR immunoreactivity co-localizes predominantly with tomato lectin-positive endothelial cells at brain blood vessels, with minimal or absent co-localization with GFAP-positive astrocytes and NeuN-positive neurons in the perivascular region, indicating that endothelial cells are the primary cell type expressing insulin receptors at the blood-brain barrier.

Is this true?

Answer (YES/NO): NO